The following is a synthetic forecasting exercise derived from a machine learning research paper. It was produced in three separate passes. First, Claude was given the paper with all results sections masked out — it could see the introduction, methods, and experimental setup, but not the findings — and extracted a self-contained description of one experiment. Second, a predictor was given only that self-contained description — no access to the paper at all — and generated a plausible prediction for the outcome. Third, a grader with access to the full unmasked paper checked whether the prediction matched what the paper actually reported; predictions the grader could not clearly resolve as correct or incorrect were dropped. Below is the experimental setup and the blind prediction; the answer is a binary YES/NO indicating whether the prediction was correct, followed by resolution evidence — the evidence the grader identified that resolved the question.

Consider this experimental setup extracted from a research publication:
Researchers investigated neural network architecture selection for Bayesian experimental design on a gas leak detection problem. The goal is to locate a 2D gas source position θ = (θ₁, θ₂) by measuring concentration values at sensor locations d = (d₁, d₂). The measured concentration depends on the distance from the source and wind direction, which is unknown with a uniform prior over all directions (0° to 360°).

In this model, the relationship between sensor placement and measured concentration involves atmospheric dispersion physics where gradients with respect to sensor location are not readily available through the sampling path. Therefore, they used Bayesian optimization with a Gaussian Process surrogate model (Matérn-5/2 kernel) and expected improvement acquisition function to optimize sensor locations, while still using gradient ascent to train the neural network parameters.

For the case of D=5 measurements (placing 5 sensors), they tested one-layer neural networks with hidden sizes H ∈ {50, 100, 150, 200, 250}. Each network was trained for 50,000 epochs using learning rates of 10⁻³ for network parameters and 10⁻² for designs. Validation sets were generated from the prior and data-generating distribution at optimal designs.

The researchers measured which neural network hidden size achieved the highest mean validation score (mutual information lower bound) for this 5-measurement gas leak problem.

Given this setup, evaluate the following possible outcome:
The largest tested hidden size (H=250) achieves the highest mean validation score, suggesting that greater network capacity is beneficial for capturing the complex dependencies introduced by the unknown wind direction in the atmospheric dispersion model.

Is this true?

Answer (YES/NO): NO